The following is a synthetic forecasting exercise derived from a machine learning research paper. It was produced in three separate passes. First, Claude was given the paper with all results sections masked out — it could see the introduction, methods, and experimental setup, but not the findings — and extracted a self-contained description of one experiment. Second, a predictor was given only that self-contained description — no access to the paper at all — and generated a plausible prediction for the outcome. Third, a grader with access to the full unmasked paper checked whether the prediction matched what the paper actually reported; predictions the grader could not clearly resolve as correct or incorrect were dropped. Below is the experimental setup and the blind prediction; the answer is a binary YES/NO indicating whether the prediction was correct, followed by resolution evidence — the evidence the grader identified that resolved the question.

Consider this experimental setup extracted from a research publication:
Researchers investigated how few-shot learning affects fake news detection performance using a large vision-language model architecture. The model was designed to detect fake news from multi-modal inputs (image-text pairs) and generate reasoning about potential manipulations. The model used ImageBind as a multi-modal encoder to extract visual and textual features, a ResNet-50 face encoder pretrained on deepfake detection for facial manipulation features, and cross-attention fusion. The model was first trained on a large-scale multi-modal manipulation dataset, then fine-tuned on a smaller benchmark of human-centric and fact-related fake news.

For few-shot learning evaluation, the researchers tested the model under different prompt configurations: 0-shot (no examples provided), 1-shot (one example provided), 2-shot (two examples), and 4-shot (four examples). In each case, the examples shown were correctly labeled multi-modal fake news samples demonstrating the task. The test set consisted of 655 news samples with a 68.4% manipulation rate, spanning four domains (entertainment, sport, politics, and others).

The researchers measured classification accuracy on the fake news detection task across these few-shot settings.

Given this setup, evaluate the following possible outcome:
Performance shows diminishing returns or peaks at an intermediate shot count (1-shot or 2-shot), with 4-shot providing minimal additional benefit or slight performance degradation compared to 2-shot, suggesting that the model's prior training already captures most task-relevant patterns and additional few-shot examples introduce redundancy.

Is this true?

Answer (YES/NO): NO